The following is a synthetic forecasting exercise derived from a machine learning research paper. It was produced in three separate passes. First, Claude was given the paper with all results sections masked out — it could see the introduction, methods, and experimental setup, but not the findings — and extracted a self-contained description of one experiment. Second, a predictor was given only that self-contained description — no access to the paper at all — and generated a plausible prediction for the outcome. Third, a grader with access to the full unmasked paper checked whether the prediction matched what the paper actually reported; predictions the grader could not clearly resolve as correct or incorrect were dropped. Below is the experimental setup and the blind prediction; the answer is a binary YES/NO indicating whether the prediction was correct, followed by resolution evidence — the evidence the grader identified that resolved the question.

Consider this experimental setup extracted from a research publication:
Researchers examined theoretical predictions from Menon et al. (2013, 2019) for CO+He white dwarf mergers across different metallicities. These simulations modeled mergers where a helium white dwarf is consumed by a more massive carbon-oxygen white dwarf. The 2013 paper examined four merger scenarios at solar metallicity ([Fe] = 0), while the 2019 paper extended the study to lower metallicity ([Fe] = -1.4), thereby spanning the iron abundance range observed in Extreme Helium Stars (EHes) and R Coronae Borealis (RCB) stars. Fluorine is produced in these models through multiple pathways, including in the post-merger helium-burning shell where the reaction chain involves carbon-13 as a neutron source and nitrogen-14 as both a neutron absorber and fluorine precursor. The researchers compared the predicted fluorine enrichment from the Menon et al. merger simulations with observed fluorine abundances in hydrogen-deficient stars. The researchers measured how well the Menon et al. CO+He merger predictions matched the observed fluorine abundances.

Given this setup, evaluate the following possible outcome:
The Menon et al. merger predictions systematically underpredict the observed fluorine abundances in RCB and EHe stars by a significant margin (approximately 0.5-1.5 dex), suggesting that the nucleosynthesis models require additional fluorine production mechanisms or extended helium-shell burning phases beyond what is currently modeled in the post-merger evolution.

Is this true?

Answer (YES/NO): NO